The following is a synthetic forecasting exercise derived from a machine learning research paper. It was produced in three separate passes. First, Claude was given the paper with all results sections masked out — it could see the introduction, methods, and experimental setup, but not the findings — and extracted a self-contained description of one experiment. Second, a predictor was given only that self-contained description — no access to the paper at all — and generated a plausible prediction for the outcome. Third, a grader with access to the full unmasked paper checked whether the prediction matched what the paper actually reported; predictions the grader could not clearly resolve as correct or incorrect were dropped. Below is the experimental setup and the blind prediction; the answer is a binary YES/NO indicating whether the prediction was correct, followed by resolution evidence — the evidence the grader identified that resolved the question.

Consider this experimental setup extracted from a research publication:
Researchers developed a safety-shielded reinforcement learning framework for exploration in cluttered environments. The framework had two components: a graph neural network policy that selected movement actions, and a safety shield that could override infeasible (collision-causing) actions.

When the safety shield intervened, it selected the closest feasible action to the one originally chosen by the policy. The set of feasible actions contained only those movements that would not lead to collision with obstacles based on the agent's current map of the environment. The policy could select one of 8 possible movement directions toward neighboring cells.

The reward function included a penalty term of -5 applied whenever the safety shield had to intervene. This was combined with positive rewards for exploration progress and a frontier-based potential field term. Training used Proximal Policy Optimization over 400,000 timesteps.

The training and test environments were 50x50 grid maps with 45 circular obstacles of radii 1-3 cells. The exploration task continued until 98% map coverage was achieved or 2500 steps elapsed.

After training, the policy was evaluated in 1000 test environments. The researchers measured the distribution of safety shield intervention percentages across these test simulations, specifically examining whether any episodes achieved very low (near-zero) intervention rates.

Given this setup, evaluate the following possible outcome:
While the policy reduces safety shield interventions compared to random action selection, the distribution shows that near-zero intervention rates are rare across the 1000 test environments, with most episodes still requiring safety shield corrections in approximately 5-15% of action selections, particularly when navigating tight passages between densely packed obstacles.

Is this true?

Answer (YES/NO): YES